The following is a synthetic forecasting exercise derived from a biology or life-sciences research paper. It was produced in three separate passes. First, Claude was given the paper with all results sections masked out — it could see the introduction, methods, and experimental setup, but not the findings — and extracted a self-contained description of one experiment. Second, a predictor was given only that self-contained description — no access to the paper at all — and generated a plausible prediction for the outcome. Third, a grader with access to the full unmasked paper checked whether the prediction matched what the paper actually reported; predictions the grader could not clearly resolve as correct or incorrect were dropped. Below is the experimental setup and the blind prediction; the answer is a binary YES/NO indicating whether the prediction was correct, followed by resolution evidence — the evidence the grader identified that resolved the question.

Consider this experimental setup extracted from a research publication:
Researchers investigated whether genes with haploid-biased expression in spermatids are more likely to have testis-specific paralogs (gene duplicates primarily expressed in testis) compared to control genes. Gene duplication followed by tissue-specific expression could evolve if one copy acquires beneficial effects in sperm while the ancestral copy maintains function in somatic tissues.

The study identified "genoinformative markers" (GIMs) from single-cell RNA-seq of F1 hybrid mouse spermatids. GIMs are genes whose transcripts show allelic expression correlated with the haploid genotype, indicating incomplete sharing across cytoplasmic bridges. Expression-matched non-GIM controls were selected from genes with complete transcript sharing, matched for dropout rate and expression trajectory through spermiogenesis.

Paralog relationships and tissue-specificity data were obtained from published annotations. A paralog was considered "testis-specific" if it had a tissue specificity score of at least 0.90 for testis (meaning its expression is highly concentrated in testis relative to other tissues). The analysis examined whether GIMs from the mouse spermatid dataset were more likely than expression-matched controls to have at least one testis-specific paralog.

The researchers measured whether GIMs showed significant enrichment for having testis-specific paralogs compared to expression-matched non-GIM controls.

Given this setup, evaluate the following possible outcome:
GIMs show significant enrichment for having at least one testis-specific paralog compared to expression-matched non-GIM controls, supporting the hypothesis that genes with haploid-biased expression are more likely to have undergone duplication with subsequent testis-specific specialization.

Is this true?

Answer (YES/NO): YES